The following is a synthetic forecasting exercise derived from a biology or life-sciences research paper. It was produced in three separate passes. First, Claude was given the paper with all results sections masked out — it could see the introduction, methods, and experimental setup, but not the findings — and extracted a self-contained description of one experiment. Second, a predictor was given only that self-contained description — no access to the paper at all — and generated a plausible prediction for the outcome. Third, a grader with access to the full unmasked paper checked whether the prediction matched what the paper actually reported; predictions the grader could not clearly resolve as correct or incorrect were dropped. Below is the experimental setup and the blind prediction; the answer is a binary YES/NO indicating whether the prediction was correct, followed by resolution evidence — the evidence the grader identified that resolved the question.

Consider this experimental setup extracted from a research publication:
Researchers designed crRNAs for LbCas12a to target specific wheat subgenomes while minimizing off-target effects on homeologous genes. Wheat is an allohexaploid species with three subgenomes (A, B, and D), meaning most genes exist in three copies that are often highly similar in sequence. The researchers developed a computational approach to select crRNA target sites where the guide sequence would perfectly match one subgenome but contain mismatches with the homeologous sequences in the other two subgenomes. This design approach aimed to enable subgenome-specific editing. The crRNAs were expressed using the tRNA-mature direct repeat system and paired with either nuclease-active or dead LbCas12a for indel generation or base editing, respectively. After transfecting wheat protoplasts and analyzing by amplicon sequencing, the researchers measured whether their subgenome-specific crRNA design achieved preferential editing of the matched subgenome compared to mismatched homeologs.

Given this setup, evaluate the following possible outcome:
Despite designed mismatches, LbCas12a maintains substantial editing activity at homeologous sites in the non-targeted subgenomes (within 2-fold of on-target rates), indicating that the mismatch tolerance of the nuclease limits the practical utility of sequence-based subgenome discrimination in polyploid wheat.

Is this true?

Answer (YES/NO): NO